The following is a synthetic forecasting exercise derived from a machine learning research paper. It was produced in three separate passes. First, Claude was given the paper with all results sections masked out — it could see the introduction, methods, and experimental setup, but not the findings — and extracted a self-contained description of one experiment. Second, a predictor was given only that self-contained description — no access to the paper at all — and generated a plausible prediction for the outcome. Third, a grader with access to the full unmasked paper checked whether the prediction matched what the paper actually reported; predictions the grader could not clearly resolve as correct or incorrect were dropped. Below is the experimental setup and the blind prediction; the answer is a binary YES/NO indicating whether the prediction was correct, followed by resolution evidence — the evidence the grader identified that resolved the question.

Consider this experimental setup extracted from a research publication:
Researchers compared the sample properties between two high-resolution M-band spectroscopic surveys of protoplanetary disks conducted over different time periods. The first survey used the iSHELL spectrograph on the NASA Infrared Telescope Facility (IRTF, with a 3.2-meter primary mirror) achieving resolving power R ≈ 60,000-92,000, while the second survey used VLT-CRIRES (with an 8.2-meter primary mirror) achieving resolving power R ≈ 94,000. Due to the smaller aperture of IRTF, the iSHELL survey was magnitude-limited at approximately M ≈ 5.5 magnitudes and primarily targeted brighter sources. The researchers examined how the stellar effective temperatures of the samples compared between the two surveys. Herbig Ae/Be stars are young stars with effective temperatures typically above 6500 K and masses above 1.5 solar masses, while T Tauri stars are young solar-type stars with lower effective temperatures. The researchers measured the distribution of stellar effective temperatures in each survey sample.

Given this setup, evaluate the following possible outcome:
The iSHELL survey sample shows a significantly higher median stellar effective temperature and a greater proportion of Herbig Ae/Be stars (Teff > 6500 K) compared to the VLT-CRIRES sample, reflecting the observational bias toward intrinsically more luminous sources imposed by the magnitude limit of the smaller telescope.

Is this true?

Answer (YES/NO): YES